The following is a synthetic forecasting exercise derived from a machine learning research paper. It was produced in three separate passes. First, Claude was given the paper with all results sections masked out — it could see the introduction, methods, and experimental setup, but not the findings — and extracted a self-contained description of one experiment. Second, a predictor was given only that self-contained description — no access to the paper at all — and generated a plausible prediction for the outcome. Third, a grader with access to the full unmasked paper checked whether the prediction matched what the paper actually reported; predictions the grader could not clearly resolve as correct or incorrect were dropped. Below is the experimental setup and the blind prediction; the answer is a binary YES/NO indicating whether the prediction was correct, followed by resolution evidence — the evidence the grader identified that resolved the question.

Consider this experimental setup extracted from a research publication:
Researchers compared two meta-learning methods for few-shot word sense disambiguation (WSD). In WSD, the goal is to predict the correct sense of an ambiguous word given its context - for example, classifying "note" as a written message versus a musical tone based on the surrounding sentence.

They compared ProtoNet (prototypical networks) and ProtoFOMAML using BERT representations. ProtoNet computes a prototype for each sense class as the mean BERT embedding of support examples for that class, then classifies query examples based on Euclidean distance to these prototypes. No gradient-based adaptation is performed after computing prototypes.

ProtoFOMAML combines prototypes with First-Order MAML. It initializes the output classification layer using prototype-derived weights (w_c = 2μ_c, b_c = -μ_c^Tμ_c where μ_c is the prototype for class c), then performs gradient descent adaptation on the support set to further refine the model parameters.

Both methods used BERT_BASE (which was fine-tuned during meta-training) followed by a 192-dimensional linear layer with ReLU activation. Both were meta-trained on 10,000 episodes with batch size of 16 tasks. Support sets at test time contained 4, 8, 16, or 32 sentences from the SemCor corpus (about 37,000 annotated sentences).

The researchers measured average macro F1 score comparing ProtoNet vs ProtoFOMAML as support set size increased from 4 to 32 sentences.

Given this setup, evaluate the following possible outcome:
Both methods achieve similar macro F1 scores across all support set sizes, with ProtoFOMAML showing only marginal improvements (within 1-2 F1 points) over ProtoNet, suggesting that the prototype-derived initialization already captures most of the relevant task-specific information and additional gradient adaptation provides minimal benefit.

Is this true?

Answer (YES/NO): NO